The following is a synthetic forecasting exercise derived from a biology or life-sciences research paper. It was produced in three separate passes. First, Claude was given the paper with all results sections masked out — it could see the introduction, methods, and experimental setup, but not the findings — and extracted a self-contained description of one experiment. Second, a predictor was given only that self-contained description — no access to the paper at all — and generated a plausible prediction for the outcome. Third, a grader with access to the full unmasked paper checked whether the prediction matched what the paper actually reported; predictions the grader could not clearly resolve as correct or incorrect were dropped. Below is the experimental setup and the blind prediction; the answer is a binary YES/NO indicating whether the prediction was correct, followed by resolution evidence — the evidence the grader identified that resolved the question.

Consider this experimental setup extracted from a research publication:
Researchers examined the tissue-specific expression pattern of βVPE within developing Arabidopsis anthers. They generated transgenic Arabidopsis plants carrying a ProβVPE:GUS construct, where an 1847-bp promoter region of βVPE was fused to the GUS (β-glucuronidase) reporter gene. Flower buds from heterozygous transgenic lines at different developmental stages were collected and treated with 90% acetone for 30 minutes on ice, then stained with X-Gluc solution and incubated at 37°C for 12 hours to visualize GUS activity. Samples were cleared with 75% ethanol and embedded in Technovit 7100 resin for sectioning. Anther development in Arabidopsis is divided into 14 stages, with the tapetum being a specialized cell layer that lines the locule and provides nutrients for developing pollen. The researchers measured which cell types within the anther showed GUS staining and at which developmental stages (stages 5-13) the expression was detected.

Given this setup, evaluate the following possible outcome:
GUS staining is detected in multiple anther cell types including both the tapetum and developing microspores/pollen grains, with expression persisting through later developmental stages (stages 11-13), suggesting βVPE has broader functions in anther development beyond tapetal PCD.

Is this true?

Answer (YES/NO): NO